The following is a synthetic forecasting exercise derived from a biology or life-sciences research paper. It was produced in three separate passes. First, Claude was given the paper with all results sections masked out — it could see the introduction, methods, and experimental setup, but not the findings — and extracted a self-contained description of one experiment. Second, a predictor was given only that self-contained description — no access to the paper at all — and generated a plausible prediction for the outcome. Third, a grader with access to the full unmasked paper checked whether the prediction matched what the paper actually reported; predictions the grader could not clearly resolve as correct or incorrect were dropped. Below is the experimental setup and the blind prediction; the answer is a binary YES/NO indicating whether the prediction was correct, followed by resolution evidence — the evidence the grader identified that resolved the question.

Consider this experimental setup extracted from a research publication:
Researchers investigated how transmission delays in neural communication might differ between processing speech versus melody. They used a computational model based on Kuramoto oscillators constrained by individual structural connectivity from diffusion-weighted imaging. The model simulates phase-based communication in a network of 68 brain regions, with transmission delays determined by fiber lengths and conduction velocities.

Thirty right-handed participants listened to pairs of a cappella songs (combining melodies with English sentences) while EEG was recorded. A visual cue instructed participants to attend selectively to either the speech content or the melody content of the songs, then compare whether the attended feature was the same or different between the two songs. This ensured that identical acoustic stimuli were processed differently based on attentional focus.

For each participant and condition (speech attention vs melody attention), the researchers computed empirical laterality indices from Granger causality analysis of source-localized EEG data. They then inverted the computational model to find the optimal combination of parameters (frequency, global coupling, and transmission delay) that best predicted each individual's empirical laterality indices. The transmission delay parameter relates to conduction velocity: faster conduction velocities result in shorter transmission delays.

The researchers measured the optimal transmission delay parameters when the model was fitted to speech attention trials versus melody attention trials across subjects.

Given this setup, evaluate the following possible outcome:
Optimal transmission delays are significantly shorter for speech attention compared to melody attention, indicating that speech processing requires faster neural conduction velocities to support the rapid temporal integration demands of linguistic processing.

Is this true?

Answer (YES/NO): YES